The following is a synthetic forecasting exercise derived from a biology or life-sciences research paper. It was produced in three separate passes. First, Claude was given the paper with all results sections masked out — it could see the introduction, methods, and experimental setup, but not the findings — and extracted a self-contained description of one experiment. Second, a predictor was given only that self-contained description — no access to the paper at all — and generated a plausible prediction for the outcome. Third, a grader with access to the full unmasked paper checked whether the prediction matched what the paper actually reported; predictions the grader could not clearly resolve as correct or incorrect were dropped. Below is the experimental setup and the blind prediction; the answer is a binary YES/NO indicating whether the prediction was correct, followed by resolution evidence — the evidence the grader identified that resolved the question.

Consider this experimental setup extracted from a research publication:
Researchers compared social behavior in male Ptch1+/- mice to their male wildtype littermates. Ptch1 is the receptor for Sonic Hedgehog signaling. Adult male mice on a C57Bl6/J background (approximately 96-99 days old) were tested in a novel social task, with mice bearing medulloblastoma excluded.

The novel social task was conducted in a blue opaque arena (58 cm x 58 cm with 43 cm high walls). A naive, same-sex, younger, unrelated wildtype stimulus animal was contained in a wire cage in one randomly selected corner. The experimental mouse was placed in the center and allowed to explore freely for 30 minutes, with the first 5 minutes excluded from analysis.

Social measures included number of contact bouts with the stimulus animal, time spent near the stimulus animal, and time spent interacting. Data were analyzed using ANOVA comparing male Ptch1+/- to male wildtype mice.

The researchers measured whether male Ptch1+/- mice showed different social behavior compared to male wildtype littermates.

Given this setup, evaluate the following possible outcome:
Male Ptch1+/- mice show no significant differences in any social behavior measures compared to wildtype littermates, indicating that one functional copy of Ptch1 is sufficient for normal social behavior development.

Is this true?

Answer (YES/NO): YES